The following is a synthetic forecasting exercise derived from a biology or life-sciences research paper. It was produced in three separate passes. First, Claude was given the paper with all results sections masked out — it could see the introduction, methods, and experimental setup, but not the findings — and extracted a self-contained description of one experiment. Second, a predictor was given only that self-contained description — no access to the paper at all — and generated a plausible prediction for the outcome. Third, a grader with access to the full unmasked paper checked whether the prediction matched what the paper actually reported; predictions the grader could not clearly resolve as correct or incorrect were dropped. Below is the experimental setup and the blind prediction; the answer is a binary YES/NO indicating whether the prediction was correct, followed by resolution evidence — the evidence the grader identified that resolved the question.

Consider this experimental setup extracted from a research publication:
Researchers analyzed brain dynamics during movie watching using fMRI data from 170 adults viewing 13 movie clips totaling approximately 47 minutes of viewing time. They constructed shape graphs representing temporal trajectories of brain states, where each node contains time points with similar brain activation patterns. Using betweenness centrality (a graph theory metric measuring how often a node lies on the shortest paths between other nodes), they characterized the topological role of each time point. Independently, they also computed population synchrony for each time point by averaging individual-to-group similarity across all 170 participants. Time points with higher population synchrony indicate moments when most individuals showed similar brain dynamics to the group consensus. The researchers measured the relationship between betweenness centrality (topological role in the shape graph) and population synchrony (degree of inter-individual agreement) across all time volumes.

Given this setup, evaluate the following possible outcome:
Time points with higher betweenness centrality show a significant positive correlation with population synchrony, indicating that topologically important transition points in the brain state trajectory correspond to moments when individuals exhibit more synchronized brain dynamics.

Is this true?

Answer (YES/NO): NO